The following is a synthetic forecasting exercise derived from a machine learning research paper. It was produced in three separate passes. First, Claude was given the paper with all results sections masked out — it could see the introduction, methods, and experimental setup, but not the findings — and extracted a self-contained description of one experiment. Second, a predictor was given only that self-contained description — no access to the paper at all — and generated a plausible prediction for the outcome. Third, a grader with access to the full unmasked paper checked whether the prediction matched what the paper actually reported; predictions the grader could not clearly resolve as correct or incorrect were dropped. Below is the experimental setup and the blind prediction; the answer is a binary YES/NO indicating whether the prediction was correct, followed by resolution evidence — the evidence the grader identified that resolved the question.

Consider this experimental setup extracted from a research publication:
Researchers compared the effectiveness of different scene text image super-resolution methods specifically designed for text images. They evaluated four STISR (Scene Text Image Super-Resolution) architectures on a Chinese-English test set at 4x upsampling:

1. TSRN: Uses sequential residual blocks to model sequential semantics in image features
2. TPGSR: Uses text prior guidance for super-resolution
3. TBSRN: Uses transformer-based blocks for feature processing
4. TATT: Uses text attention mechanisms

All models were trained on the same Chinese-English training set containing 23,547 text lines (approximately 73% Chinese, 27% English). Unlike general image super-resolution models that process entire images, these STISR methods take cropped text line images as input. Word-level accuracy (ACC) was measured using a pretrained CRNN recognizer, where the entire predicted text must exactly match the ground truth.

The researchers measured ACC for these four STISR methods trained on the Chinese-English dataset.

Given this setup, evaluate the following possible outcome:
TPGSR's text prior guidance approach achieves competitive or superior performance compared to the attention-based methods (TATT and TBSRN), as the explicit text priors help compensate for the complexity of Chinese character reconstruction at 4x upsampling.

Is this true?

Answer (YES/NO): NO